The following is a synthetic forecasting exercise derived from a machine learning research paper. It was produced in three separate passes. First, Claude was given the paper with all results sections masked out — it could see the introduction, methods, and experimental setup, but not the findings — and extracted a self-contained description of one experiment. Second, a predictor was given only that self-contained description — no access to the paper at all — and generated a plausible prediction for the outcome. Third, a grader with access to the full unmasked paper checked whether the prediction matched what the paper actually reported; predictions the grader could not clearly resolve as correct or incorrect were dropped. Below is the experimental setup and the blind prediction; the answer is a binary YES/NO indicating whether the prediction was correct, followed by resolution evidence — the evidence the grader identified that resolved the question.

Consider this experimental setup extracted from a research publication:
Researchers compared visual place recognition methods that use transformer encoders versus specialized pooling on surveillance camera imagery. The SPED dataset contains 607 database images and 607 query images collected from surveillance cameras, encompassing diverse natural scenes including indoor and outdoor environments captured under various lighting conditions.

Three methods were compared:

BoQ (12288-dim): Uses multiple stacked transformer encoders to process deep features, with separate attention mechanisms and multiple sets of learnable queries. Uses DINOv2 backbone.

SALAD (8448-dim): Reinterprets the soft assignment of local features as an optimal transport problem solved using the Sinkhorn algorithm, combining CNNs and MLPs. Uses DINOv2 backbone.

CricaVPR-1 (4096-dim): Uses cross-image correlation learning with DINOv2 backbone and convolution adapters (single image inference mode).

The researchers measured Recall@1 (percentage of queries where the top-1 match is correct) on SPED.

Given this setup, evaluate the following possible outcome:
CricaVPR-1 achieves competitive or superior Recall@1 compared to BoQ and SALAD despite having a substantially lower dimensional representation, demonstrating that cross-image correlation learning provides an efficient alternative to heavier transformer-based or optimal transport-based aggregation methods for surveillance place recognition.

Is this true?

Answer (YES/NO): NO